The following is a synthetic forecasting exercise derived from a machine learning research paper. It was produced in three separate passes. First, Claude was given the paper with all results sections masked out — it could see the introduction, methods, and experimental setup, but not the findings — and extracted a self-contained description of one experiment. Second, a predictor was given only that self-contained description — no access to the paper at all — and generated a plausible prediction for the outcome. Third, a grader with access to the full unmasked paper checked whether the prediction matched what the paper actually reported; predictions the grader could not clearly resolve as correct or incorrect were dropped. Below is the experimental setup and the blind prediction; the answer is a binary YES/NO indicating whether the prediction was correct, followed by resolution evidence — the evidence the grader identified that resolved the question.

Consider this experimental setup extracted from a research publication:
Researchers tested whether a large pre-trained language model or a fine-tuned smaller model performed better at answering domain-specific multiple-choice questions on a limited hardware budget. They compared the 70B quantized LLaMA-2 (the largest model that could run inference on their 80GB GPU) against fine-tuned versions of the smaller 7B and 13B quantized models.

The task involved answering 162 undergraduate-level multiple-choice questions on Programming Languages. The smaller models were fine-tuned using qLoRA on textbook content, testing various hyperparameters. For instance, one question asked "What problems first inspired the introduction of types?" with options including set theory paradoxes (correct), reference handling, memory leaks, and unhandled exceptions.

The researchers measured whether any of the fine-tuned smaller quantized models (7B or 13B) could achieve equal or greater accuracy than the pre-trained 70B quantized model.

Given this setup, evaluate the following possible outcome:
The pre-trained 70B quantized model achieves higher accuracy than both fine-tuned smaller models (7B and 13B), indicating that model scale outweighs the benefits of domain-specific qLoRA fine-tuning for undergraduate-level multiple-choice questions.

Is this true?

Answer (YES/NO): NO